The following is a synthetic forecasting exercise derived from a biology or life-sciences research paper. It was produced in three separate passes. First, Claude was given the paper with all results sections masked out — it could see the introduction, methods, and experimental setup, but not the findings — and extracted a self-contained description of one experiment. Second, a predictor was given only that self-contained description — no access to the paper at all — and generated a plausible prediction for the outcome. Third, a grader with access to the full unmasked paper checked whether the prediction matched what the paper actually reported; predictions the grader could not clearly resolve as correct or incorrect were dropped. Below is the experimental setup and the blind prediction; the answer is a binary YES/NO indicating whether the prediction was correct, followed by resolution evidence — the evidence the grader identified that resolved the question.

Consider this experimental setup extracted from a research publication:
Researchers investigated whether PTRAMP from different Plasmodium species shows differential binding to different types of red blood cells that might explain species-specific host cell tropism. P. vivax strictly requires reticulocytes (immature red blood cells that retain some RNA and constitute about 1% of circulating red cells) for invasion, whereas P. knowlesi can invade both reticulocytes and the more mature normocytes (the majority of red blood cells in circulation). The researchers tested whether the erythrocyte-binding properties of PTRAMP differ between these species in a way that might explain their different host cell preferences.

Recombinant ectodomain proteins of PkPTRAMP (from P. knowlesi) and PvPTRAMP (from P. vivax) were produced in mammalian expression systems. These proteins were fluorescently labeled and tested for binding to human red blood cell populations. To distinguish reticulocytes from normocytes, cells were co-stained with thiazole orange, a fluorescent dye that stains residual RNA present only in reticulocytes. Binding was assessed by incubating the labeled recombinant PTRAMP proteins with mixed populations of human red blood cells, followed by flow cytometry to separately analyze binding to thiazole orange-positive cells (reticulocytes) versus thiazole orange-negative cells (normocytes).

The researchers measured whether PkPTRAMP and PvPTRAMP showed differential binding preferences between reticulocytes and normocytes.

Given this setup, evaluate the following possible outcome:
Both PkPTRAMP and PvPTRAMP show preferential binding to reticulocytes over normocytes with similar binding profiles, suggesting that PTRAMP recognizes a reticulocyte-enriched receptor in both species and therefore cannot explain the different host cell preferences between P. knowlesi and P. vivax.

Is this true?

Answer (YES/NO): NO